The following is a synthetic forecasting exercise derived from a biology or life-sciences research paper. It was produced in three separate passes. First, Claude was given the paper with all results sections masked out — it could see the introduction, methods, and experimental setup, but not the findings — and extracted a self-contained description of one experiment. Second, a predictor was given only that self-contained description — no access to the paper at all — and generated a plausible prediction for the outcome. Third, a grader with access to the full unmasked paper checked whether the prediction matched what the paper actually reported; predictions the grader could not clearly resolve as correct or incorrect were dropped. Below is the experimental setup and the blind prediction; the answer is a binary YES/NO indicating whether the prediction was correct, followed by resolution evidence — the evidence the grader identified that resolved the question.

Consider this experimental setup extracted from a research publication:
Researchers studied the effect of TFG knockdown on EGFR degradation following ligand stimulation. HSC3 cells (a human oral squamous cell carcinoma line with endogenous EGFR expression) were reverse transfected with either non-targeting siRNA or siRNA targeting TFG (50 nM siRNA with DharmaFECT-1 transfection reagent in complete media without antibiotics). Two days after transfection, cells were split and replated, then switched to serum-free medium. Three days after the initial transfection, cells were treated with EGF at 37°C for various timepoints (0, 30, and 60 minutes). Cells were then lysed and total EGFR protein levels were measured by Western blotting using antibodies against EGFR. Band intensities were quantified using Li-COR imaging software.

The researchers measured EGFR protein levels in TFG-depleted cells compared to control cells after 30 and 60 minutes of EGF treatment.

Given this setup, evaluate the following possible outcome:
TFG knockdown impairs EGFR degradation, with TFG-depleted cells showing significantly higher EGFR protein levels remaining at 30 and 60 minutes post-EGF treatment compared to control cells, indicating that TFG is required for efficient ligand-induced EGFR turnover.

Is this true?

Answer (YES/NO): NO